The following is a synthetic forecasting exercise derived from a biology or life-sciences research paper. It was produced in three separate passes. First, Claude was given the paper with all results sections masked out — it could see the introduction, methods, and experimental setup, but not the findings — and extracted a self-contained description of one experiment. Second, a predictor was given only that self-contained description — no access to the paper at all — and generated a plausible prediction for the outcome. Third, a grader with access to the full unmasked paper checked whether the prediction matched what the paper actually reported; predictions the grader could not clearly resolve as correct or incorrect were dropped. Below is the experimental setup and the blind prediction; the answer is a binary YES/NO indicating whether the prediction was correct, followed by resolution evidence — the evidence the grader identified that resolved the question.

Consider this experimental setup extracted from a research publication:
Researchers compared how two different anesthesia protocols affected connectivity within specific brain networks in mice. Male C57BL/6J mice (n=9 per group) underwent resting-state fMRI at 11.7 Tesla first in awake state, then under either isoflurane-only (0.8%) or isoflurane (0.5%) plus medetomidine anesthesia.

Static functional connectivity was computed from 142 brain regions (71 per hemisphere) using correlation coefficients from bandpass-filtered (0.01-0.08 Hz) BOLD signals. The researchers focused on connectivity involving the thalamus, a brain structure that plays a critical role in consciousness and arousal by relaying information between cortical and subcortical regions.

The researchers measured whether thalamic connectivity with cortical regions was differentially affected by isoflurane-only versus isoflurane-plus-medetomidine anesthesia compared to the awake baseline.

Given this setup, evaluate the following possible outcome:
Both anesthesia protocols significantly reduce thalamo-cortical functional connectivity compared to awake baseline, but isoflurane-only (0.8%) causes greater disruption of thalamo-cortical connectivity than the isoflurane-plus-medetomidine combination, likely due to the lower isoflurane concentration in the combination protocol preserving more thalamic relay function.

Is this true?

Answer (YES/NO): NO